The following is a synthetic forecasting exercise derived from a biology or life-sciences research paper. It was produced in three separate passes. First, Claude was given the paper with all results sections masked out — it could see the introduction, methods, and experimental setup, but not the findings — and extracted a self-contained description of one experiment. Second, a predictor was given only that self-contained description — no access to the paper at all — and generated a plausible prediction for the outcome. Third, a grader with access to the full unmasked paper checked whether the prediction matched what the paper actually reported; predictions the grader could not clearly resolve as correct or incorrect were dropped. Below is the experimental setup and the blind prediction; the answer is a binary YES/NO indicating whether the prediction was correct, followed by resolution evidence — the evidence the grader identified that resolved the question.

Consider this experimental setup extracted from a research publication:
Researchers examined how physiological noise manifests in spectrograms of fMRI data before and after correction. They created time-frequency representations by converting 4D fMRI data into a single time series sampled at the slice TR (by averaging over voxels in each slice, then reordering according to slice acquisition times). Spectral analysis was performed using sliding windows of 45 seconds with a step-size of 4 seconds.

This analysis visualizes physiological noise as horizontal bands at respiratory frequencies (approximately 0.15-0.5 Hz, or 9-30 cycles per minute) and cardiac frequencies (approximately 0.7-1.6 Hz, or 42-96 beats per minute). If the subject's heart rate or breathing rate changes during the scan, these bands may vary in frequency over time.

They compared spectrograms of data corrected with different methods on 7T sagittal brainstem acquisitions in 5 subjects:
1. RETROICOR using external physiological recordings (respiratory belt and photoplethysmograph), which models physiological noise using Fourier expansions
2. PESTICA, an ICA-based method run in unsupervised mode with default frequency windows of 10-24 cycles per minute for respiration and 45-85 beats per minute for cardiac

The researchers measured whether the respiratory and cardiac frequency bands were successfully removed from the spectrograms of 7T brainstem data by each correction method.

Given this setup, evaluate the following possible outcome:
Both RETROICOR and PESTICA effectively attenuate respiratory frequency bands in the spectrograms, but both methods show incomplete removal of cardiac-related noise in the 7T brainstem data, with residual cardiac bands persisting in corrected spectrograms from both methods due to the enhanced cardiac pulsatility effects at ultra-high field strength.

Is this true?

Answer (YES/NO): NO